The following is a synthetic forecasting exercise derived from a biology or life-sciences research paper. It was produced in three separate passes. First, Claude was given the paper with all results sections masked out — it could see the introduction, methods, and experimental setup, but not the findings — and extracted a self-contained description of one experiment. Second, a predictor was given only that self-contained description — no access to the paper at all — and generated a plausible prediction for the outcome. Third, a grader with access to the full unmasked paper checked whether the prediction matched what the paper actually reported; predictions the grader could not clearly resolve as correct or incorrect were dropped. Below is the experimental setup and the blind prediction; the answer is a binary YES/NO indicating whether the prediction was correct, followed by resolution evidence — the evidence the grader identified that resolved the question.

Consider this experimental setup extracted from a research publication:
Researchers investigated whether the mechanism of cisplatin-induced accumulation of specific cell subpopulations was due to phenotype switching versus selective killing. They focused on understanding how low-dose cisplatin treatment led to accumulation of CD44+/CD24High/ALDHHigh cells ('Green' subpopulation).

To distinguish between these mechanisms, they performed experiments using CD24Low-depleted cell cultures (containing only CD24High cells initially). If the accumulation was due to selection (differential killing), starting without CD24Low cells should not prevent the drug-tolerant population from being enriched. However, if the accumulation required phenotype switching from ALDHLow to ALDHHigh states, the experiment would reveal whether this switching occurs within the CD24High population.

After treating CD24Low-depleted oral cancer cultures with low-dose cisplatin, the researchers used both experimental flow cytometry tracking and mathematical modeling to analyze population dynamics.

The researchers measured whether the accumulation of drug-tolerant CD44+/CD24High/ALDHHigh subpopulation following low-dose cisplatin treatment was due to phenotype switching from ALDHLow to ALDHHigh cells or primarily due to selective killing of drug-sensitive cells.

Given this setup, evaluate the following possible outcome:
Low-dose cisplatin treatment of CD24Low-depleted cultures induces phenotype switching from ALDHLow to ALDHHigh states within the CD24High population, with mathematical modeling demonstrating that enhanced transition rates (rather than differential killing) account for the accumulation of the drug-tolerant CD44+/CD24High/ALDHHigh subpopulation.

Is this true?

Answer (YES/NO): YES